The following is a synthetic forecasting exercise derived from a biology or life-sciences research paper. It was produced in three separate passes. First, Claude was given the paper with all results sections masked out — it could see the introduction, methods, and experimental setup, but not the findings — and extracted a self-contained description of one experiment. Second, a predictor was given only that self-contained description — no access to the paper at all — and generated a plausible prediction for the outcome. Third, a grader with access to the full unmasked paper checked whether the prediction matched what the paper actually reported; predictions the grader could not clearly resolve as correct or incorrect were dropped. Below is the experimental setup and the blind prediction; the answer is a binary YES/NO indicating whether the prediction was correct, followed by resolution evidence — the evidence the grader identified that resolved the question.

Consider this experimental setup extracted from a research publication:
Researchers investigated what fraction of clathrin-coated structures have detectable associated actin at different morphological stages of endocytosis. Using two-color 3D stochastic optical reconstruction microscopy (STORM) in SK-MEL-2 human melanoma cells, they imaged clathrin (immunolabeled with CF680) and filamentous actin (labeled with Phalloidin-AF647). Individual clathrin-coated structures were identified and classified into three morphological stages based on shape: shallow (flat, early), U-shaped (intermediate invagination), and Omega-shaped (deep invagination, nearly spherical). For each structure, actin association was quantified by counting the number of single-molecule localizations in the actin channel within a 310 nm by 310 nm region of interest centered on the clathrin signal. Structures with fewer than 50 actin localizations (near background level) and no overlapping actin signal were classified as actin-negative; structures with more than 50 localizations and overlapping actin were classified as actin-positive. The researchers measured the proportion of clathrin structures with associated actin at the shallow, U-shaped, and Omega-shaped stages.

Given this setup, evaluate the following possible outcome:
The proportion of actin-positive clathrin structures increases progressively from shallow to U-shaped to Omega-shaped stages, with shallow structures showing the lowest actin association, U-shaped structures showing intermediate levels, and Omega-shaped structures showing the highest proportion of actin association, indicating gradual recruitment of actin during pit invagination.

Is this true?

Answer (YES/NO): NO